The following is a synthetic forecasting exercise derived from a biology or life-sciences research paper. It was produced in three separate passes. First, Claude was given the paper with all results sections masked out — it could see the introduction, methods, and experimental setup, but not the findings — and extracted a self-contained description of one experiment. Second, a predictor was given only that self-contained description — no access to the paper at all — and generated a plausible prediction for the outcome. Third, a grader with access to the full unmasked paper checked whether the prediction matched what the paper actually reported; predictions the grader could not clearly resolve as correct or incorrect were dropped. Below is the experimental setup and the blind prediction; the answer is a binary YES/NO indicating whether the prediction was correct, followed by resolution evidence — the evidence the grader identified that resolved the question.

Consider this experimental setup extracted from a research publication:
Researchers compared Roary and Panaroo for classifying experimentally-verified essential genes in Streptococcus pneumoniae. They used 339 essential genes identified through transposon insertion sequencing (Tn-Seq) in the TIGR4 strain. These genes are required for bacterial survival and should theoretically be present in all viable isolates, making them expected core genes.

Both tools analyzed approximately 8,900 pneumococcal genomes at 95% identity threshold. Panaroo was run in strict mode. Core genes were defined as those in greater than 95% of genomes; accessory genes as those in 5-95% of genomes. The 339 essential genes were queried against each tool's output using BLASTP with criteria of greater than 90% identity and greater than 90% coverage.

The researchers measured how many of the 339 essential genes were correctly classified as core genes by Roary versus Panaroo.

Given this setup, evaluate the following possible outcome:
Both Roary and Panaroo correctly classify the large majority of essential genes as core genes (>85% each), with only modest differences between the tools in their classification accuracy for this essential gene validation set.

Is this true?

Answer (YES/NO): NO